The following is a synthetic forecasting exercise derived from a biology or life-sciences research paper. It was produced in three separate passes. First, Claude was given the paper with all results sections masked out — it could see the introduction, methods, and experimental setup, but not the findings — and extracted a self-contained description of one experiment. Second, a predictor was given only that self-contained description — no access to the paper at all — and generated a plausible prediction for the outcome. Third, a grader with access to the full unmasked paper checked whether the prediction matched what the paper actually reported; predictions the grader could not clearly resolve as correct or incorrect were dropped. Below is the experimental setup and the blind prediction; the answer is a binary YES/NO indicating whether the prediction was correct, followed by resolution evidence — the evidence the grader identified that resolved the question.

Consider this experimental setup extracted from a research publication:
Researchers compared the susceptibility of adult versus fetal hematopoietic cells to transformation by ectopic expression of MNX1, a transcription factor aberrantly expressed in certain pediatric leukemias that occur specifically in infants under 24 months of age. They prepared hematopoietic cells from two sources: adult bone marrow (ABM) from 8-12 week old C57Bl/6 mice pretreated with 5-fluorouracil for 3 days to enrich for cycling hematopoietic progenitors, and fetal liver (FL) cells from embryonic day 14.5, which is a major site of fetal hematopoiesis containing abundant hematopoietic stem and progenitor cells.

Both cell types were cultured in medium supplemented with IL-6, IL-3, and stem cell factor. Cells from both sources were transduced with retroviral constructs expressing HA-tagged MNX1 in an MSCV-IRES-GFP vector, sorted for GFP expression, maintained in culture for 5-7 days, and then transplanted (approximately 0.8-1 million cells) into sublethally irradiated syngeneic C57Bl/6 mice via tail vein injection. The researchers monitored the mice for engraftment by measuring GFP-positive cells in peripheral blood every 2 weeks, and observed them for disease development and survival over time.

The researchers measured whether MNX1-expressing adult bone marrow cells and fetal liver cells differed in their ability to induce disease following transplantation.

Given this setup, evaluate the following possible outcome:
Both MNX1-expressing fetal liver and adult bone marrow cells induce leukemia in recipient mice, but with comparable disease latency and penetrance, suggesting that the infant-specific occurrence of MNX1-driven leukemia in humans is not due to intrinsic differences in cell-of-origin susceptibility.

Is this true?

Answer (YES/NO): NO